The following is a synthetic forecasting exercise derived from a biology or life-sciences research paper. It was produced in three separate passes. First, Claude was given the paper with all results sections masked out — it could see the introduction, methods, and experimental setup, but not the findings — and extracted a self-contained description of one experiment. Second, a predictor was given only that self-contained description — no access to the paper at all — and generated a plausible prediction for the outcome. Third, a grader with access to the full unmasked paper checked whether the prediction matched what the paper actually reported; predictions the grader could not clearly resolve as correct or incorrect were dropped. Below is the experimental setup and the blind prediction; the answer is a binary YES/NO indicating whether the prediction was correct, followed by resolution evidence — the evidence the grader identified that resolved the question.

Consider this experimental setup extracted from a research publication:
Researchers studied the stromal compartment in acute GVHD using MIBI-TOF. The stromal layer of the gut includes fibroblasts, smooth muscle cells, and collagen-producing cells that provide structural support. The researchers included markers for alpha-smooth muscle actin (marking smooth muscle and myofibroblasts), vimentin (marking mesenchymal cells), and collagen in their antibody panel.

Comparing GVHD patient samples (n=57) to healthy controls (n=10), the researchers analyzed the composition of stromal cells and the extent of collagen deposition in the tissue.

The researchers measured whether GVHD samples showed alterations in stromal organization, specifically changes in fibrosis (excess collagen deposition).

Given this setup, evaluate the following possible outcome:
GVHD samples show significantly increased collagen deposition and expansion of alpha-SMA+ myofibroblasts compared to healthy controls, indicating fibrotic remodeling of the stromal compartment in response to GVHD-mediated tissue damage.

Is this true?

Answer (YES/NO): NO